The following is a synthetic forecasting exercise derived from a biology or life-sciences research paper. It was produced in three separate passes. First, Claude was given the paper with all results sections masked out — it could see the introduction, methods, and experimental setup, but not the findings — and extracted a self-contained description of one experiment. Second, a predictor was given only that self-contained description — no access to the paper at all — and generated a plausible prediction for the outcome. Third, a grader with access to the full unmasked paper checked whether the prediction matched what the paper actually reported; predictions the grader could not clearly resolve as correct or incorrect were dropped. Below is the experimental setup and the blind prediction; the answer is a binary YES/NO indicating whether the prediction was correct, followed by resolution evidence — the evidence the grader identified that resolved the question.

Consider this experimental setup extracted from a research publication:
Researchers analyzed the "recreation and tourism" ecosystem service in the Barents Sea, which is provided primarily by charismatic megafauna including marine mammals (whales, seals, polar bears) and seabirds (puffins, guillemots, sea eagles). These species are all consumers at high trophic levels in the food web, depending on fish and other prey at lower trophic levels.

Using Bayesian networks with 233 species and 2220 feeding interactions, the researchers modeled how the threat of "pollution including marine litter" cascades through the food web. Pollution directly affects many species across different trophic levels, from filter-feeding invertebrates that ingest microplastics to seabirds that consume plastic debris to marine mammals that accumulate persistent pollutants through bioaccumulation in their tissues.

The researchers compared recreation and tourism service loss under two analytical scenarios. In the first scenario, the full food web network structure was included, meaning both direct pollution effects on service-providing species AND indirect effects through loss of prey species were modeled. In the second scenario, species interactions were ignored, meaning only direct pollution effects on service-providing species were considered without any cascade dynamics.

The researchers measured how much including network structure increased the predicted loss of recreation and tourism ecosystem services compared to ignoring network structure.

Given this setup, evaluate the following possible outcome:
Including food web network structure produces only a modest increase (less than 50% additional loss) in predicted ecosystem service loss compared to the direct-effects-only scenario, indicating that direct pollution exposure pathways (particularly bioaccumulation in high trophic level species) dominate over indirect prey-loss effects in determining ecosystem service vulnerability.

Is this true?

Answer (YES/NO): NO